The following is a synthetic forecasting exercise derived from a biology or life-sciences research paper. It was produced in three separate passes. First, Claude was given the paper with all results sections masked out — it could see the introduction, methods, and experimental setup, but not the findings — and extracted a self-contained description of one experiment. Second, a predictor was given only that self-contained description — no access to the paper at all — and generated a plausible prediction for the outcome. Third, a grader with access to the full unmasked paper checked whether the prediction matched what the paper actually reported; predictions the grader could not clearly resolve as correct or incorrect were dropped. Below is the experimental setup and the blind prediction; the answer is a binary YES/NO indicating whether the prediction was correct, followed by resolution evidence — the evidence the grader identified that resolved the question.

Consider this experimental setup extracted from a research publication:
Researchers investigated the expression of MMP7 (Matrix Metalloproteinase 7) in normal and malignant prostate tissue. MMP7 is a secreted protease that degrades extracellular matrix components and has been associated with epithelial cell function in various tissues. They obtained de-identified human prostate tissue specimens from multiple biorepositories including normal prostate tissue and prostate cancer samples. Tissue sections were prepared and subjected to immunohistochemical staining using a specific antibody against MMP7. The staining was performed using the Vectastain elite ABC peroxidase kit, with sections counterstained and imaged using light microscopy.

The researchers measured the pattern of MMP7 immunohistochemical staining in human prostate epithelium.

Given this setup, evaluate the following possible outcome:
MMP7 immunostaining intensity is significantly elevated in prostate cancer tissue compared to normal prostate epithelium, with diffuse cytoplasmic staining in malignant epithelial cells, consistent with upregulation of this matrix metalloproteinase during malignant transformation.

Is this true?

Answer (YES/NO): NO